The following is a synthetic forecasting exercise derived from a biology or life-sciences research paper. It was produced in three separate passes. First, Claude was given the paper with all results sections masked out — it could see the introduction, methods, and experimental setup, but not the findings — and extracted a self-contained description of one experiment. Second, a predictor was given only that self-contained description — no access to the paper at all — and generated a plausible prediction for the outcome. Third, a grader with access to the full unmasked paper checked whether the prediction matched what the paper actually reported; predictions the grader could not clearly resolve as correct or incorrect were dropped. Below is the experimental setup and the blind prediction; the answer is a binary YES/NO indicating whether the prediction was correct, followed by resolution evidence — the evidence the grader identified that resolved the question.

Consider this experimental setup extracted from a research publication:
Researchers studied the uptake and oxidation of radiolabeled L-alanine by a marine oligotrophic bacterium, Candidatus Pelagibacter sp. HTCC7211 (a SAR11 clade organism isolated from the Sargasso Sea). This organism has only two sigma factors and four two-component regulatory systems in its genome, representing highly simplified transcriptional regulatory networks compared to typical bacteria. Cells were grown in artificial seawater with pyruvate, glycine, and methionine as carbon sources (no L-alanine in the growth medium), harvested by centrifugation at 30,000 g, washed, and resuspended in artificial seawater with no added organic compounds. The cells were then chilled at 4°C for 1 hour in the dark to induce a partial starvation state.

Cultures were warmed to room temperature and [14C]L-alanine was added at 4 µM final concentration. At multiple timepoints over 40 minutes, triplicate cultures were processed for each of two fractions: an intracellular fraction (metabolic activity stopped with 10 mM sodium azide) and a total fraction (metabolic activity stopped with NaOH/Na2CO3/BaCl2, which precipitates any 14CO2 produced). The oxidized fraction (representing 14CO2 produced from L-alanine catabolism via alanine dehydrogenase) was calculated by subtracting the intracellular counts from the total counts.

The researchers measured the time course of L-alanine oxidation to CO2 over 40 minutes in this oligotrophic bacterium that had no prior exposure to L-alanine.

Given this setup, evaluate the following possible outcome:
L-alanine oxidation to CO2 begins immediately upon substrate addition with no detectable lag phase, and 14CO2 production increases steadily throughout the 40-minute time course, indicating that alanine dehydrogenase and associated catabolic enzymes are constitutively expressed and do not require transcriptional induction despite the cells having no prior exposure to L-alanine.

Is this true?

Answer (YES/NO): YES